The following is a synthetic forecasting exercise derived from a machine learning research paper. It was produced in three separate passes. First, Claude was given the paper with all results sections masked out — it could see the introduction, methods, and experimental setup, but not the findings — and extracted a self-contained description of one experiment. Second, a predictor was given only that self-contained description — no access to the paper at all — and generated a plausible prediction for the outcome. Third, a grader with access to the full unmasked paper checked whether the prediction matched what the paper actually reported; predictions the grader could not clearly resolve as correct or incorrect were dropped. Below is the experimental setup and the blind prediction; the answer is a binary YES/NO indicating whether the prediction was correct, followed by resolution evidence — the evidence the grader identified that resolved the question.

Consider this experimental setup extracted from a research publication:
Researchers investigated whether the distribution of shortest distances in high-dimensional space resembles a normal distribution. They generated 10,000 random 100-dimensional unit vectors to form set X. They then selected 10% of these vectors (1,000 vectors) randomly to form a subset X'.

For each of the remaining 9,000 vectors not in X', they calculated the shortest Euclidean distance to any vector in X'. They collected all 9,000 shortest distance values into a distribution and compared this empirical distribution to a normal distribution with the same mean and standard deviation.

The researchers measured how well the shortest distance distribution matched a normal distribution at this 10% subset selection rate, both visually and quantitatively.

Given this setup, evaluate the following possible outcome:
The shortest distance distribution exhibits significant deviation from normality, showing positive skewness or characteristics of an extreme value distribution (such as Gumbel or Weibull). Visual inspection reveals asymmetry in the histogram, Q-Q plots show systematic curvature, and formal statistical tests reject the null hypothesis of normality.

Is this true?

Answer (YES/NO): NO